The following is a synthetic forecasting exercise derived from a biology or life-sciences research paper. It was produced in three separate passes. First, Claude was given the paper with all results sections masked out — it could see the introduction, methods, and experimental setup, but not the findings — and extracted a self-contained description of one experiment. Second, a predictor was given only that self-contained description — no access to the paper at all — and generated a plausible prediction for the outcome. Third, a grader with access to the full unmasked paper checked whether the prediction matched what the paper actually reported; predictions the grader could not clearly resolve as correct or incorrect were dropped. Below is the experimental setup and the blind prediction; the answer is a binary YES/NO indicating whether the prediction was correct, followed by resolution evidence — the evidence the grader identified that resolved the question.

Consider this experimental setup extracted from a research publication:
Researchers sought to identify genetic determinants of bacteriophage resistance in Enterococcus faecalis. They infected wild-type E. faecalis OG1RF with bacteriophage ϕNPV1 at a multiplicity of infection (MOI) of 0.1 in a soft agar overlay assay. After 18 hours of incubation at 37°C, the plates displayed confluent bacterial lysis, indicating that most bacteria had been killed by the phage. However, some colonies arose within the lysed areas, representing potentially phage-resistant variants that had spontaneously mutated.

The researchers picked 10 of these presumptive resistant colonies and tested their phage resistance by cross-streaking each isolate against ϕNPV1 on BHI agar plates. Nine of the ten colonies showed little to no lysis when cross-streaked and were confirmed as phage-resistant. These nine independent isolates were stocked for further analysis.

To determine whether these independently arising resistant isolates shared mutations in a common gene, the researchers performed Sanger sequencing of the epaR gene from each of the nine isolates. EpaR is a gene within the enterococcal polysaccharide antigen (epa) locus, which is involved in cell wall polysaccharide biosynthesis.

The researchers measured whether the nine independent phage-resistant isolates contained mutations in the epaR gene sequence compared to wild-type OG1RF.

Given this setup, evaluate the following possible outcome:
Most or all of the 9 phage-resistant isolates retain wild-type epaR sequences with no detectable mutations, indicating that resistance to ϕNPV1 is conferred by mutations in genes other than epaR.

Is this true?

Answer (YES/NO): NO